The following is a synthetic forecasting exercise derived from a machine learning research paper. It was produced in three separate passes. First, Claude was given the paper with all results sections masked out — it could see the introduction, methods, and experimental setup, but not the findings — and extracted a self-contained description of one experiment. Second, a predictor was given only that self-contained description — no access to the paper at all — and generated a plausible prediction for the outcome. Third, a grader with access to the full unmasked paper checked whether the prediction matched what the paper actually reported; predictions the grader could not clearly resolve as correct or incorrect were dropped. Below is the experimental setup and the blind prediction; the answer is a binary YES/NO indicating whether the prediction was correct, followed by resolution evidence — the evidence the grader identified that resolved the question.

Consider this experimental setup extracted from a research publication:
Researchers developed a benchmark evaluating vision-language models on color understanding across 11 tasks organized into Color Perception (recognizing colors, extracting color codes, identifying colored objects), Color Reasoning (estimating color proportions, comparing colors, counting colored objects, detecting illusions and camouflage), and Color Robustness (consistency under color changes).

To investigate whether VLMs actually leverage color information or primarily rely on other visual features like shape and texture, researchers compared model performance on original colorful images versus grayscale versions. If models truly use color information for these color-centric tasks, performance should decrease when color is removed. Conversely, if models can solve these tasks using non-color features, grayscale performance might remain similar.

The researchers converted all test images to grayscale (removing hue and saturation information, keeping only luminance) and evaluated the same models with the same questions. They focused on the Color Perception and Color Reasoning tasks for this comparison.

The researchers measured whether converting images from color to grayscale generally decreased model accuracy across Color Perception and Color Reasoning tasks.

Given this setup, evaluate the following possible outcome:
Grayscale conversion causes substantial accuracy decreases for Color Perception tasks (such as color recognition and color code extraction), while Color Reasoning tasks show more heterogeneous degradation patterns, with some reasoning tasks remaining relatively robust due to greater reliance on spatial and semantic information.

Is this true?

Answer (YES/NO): NO